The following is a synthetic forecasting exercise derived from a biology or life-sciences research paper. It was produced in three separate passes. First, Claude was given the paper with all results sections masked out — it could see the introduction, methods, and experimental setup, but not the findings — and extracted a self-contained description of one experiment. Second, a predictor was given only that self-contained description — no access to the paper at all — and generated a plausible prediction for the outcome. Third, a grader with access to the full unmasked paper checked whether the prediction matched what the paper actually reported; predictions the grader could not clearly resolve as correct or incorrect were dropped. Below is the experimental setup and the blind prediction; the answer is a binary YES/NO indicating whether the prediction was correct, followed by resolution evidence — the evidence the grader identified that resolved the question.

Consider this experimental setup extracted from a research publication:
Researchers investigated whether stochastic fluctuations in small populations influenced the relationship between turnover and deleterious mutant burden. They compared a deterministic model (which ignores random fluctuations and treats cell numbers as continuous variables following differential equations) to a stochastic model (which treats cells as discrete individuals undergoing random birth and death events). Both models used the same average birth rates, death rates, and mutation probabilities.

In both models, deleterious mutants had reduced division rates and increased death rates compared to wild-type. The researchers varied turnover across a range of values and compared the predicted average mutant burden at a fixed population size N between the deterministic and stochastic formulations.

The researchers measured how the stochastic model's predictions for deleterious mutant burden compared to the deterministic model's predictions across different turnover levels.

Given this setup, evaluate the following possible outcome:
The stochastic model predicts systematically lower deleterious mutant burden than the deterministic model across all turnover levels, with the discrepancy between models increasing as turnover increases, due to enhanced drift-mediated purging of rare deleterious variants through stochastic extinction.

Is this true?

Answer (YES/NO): NO